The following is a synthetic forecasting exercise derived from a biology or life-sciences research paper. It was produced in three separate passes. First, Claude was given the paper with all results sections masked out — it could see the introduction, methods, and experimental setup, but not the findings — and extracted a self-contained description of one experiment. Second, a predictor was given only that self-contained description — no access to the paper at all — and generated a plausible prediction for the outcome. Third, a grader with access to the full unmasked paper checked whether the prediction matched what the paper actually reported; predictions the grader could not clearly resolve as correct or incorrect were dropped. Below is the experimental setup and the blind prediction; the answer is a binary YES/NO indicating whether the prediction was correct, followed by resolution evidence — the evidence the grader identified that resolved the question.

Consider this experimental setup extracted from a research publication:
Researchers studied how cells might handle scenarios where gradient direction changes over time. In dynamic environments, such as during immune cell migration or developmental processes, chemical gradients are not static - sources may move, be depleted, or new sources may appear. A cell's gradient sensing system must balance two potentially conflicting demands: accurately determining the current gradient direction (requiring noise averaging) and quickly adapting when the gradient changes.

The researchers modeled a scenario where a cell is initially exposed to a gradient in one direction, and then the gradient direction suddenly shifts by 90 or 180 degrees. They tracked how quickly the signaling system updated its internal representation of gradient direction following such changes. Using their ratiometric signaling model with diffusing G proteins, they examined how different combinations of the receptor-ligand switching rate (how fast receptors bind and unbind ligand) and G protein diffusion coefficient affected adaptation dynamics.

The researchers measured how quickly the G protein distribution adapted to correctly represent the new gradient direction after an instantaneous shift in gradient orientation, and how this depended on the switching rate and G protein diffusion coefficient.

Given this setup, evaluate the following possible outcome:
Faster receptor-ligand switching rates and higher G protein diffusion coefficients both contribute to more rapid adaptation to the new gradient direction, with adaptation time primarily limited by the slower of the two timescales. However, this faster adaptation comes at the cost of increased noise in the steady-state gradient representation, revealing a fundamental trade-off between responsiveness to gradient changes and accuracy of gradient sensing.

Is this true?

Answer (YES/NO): NO